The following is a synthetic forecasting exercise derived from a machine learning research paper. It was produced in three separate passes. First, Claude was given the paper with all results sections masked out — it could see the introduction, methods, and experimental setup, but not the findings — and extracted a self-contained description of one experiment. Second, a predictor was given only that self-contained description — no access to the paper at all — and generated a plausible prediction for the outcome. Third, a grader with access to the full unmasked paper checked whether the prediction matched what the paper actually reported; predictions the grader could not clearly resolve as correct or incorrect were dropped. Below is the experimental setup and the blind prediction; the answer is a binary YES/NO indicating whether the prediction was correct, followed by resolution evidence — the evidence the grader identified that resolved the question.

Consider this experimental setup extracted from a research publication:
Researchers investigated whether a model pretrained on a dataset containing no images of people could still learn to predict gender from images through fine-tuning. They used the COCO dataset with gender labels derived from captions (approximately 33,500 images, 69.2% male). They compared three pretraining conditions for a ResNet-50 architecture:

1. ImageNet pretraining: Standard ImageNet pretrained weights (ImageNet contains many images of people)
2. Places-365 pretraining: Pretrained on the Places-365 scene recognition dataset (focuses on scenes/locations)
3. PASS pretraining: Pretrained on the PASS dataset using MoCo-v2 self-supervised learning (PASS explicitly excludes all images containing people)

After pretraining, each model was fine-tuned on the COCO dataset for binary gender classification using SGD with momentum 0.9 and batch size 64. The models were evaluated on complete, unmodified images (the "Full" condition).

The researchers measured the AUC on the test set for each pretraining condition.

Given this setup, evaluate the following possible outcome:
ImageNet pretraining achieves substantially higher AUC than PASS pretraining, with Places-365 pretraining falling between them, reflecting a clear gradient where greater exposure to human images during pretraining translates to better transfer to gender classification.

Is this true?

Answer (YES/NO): NO